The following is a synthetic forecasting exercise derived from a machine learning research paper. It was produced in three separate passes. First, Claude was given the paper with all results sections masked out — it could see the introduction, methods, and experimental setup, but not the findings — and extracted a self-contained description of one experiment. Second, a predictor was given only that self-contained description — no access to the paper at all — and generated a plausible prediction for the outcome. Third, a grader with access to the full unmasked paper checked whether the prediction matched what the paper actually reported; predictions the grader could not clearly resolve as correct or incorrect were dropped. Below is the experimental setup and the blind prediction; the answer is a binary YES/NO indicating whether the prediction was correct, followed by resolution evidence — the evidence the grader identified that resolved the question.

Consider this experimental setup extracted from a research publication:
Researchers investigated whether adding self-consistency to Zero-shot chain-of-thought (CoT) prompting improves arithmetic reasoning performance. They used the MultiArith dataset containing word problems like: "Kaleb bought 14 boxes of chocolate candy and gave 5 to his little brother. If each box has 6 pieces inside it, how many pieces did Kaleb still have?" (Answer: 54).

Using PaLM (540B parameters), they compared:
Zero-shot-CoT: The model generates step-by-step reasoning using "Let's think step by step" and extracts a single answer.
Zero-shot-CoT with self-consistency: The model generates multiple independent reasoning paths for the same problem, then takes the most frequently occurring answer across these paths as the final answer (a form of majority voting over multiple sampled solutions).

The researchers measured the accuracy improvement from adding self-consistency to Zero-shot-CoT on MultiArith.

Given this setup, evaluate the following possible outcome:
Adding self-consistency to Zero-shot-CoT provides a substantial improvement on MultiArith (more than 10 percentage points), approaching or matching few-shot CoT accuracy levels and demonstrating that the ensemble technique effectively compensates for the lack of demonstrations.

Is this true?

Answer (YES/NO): YES